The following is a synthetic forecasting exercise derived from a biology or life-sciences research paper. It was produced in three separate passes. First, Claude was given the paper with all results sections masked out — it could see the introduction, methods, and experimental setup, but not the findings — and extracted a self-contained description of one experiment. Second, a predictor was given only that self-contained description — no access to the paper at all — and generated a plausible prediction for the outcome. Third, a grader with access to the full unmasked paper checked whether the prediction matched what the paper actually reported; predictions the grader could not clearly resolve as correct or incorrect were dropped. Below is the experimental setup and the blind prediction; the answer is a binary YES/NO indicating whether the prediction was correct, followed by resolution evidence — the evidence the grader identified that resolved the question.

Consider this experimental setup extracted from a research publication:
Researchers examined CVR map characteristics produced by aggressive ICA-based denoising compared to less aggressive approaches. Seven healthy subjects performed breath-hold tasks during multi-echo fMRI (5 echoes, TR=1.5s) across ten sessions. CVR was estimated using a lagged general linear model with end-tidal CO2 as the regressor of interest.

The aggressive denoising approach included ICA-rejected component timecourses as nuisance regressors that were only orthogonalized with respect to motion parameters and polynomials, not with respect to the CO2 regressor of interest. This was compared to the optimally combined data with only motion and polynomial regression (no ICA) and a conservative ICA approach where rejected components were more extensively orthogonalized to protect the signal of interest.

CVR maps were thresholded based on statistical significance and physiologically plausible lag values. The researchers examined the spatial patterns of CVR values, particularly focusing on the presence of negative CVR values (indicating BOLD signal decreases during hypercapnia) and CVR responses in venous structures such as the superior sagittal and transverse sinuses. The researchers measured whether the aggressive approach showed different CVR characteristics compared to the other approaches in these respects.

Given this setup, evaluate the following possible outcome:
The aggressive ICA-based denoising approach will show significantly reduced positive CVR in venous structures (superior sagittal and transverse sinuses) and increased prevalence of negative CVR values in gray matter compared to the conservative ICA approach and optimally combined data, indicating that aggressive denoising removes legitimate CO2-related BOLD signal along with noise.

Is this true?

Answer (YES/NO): NO